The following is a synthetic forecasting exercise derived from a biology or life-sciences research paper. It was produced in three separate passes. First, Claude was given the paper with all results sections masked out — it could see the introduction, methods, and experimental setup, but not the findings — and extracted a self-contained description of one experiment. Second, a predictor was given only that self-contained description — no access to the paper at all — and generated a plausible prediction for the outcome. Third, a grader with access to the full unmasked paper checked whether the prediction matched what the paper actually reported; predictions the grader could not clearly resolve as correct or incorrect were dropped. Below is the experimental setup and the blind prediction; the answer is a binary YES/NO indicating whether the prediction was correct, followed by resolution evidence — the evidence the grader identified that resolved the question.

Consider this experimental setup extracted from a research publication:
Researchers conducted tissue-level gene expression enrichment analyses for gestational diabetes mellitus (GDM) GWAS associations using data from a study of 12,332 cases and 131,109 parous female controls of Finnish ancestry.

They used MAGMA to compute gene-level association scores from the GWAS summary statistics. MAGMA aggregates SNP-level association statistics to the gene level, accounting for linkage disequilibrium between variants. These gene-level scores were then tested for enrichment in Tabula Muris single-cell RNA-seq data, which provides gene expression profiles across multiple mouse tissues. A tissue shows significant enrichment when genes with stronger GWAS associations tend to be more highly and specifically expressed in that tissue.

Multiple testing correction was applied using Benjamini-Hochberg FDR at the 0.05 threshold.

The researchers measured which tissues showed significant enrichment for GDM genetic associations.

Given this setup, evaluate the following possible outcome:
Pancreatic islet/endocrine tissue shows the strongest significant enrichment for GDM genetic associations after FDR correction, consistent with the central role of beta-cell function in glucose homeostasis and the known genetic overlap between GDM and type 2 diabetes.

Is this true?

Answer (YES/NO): NO